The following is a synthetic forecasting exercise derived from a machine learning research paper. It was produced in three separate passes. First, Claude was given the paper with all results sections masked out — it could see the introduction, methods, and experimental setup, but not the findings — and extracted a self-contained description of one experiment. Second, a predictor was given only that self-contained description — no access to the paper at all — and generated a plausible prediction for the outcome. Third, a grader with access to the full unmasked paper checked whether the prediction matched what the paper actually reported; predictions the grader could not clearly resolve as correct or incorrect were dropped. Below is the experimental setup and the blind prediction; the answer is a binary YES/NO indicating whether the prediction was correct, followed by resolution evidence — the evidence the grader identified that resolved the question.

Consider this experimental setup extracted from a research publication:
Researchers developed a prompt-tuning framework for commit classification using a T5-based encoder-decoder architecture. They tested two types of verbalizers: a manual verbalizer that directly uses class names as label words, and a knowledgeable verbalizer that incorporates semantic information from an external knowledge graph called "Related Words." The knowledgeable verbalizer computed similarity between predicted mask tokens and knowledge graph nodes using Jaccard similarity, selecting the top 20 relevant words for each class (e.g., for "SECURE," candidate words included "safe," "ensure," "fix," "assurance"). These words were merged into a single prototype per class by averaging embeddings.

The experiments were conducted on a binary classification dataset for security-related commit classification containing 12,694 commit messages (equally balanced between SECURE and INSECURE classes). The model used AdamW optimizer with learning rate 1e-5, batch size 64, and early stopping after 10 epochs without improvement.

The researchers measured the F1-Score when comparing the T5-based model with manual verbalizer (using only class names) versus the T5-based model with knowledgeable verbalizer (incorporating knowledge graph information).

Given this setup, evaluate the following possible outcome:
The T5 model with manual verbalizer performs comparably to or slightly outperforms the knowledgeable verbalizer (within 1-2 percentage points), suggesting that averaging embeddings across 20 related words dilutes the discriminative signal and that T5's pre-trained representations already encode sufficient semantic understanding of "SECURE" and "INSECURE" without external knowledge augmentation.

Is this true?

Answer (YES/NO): NO